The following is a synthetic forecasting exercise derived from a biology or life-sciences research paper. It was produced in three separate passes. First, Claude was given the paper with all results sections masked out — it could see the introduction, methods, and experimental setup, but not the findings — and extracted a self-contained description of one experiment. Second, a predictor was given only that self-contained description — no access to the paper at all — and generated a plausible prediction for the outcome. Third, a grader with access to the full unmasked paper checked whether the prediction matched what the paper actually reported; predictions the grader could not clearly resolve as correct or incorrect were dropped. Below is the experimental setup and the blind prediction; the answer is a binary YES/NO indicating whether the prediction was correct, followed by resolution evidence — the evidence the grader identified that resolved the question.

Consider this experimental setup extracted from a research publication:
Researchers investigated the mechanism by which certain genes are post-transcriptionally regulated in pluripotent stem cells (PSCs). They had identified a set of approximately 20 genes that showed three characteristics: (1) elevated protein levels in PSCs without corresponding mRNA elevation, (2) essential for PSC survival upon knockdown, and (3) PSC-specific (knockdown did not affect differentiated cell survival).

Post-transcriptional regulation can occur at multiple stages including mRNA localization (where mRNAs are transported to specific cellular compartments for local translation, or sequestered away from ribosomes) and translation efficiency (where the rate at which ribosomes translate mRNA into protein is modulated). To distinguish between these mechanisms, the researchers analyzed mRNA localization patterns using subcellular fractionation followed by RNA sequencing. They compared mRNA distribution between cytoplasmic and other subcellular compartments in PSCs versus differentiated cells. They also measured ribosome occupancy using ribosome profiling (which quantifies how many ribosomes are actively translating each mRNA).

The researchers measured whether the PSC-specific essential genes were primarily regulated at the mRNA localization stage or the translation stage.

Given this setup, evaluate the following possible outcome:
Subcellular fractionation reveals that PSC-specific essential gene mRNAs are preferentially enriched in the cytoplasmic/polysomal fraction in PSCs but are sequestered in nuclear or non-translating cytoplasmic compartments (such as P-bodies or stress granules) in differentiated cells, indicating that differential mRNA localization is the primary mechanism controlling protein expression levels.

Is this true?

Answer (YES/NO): YES